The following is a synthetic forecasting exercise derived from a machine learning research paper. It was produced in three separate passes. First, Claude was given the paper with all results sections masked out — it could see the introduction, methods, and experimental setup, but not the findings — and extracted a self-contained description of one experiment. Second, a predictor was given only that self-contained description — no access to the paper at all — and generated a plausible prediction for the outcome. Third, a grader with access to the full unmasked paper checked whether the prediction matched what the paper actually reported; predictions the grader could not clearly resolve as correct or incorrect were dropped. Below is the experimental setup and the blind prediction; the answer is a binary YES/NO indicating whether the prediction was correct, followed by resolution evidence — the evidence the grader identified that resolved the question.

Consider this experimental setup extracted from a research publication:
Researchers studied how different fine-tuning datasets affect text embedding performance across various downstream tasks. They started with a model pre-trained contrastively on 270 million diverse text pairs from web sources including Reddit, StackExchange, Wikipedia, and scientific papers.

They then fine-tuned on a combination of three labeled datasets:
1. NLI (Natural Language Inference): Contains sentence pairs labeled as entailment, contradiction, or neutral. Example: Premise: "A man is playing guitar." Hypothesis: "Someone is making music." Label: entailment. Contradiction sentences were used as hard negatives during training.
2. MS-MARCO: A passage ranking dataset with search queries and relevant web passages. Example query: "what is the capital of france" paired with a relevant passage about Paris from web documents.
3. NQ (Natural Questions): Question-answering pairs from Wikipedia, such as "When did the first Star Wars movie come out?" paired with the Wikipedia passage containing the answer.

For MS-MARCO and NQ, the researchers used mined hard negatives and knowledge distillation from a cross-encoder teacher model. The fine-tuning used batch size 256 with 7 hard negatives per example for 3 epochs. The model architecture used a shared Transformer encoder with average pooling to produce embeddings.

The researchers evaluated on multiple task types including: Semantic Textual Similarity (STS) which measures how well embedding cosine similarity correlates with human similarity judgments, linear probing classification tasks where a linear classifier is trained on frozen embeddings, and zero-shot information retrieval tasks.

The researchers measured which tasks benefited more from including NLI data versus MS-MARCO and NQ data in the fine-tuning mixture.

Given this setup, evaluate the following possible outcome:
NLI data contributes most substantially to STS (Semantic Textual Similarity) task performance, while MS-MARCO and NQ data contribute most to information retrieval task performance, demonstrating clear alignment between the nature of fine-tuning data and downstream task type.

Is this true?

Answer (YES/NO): YES